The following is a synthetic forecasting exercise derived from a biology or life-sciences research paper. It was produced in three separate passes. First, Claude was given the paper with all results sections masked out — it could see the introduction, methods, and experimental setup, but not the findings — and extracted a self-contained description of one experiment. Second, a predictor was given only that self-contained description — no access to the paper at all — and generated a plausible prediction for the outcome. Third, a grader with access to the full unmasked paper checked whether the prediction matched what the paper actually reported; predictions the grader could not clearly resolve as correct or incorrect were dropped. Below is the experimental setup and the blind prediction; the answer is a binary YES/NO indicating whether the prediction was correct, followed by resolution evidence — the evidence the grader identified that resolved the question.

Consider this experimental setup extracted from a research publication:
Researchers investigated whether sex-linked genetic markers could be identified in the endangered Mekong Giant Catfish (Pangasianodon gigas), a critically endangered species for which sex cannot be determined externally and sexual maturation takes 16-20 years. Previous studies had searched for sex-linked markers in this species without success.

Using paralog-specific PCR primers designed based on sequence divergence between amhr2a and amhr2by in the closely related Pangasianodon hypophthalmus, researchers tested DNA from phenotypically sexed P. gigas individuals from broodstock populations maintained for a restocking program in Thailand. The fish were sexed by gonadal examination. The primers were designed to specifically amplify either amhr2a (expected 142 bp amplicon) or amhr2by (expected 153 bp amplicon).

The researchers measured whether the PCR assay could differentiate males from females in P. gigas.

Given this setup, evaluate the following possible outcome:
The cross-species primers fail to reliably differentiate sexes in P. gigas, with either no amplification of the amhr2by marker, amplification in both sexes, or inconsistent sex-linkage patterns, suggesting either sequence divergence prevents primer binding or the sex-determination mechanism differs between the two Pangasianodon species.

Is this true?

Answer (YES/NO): NO